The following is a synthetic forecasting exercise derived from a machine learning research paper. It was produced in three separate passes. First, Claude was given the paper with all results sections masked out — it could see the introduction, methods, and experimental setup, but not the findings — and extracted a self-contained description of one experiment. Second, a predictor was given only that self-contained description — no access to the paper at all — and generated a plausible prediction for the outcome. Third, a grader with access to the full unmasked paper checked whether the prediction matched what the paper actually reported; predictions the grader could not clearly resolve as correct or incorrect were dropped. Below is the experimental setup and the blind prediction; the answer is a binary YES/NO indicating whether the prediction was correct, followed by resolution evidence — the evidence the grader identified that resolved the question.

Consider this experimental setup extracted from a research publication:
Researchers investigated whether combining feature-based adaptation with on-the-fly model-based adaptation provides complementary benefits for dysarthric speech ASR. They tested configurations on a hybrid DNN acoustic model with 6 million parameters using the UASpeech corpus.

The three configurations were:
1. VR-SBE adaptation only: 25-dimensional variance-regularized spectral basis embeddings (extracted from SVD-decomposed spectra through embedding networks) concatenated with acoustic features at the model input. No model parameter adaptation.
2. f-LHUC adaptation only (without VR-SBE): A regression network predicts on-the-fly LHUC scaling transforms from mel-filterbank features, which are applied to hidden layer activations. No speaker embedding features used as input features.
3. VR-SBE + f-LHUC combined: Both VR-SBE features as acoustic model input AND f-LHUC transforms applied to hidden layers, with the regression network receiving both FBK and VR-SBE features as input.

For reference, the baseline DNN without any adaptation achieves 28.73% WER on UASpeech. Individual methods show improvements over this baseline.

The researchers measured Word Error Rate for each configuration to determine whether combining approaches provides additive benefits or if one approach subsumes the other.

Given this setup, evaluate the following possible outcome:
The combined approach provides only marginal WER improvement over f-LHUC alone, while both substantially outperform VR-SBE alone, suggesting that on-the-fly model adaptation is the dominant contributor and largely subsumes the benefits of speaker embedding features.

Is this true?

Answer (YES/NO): NO